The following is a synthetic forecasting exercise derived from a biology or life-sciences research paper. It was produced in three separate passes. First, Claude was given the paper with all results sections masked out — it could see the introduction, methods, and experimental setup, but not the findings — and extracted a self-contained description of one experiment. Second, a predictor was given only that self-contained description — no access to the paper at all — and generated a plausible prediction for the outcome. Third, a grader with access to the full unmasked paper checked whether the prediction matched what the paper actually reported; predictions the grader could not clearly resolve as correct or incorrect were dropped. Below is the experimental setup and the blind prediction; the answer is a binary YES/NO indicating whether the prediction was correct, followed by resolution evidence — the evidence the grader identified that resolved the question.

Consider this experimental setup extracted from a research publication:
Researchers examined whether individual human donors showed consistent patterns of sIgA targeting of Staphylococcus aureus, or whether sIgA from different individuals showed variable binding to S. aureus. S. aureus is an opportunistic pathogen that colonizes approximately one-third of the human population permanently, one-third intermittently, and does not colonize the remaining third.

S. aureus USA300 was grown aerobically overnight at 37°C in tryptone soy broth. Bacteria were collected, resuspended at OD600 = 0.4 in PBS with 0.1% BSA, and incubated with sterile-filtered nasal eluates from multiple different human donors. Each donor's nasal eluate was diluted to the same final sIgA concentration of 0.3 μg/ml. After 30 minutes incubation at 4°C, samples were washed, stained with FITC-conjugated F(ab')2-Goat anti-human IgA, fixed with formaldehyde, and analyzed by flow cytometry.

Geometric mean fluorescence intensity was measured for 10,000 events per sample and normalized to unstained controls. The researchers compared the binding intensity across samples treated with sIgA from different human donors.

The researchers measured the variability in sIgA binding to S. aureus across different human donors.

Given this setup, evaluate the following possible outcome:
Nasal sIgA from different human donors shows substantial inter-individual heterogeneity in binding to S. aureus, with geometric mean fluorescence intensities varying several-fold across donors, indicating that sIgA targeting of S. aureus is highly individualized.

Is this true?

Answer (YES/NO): NO